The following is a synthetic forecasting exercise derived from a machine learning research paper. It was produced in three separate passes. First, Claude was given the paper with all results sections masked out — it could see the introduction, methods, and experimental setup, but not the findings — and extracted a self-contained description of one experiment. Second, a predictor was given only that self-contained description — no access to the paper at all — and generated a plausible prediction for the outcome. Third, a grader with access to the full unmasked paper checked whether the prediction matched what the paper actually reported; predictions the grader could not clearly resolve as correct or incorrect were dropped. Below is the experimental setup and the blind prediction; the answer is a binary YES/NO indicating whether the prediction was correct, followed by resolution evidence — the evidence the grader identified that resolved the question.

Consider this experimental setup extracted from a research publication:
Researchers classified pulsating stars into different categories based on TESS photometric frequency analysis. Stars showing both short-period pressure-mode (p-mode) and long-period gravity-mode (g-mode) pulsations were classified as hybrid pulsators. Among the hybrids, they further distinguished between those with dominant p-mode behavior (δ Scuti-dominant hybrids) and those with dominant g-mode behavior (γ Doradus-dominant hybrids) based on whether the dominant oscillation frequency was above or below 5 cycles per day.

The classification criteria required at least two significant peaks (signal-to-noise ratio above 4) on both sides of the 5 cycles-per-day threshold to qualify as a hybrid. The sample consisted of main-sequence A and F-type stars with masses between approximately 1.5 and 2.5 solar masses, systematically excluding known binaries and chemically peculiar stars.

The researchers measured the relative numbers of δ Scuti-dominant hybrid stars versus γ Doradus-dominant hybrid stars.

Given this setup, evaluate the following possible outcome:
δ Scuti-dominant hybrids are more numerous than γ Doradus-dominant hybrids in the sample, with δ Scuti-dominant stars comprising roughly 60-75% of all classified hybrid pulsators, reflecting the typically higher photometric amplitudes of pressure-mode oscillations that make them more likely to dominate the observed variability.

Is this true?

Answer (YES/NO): NO